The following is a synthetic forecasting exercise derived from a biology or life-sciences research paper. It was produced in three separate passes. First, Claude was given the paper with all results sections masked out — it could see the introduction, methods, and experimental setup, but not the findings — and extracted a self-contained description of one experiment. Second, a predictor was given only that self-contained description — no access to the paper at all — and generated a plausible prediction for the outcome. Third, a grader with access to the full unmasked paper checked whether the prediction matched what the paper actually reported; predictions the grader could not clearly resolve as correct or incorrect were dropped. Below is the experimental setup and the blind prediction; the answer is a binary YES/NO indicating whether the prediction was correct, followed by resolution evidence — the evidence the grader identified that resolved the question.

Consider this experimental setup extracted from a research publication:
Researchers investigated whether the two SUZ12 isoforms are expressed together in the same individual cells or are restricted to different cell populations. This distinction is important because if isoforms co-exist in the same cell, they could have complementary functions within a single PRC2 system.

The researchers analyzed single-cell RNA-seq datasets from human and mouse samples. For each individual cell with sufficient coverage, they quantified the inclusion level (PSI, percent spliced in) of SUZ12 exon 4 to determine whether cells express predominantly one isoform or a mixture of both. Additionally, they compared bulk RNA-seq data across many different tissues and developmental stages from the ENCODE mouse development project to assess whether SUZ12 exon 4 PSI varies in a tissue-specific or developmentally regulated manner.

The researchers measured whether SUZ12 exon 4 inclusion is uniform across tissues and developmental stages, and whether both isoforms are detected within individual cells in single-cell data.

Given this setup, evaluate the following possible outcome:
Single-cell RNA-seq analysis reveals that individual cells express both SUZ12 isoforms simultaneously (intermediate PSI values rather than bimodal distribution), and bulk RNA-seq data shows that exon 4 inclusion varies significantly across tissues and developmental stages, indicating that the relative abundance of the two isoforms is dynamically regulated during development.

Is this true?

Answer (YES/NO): NO